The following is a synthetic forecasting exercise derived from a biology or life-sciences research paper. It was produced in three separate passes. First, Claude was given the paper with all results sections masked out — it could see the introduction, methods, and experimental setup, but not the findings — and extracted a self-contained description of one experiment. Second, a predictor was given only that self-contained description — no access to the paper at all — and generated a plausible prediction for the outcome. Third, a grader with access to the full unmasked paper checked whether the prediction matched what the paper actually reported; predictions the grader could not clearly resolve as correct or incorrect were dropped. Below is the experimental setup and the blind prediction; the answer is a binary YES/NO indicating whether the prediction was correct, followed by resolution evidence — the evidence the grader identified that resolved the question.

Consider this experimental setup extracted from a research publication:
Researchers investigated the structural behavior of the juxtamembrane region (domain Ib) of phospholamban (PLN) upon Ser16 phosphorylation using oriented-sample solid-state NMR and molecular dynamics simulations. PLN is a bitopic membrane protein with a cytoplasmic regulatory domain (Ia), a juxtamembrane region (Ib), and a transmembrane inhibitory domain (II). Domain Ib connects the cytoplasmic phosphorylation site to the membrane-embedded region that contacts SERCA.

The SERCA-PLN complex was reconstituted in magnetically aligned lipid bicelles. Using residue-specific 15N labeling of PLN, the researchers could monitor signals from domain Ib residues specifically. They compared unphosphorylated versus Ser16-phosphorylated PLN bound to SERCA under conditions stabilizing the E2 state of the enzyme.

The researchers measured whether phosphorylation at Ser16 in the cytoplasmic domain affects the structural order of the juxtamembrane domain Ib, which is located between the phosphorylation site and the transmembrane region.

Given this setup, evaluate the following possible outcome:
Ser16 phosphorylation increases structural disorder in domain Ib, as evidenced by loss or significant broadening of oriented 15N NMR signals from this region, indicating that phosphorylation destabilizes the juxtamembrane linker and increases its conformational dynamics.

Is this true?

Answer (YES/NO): YES